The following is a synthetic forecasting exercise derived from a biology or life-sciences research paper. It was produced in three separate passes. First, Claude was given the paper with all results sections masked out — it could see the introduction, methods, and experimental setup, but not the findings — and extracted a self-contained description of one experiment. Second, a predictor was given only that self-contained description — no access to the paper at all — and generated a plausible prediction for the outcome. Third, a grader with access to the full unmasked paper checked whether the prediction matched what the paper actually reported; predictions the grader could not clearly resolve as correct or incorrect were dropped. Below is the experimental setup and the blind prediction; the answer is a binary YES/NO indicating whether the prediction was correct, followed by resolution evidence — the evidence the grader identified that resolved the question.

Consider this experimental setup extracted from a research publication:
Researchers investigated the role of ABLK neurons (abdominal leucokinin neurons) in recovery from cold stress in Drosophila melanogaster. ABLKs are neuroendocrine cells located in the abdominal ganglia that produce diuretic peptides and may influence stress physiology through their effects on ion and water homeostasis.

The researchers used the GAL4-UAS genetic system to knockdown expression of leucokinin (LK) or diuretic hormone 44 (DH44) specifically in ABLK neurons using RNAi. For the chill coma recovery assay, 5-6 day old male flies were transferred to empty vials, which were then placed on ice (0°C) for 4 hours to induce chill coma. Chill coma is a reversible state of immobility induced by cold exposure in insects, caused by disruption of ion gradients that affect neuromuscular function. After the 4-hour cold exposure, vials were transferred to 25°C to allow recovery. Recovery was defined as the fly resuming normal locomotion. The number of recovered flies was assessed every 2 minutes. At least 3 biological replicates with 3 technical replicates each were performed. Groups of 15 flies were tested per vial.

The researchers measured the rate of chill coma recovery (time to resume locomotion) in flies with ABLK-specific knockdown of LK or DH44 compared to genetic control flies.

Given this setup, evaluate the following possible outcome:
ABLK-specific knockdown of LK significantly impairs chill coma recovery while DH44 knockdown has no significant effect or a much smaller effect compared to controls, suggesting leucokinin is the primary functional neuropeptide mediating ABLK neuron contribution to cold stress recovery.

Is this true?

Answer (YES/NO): NO